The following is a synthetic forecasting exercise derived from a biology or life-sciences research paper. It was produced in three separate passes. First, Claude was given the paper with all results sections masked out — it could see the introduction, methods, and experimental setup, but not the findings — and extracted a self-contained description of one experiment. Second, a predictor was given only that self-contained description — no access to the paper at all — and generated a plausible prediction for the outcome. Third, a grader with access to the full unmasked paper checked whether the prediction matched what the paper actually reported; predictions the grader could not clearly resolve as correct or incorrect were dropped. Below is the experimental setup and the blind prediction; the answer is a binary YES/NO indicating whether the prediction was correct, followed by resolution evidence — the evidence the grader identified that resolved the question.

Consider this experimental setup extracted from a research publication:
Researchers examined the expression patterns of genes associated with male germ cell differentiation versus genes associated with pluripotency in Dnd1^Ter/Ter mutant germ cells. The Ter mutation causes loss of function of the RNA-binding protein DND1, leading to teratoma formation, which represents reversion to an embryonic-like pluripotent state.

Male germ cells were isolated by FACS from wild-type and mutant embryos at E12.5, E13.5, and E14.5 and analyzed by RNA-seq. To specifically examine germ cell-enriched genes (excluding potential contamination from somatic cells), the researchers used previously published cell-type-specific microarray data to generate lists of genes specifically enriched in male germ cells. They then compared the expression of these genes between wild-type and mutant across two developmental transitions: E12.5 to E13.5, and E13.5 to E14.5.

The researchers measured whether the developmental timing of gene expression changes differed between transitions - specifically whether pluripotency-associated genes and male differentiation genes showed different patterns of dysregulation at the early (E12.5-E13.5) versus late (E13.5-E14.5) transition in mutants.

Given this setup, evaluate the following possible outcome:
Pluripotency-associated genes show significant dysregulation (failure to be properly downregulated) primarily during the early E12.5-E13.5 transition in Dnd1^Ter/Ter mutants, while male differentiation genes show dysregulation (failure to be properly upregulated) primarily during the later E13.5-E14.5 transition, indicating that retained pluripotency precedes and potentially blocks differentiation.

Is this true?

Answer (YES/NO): YES